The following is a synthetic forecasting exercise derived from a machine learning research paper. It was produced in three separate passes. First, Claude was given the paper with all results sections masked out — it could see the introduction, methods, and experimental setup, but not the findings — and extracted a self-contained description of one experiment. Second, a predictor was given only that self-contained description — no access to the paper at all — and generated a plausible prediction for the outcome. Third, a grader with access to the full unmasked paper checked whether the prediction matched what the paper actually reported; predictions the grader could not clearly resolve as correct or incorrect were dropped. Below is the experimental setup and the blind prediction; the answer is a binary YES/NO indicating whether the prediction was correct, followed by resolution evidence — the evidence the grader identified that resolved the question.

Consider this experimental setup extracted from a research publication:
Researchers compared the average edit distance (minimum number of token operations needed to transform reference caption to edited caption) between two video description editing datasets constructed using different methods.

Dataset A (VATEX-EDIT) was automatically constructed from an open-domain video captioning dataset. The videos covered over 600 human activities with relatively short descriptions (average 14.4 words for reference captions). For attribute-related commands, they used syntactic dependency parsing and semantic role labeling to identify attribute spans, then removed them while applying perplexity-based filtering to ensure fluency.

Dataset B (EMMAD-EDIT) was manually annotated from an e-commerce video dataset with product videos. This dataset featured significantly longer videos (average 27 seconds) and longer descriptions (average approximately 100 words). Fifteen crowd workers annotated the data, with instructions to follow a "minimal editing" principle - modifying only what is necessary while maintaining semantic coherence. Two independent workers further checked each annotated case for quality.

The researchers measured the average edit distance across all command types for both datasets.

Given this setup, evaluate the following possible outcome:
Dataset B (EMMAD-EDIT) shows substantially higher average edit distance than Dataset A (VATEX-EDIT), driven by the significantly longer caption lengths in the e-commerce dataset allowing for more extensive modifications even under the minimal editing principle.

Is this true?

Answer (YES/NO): YES